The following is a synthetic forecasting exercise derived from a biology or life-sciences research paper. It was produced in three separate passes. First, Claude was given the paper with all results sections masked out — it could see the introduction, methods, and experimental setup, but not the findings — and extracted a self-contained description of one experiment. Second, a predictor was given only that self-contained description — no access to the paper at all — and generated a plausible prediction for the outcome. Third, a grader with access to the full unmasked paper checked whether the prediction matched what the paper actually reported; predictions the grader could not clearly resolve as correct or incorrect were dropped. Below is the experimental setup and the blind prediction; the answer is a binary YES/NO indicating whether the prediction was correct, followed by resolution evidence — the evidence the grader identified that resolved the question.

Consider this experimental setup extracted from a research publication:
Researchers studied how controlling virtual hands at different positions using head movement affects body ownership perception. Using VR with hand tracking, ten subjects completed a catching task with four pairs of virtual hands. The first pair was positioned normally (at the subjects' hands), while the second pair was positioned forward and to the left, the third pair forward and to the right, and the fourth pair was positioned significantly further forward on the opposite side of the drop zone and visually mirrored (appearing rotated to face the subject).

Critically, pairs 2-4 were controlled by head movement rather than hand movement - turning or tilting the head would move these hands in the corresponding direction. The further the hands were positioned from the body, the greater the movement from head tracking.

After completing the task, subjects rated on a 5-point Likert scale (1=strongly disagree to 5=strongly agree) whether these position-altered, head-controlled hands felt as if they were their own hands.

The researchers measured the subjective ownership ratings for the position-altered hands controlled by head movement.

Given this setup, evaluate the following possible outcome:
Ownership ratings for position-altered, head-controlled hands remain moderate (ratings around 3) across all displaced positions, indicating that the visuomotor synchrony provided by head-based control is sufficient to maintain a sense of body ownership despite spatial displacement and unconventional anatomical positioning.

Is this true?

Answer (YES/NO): NO